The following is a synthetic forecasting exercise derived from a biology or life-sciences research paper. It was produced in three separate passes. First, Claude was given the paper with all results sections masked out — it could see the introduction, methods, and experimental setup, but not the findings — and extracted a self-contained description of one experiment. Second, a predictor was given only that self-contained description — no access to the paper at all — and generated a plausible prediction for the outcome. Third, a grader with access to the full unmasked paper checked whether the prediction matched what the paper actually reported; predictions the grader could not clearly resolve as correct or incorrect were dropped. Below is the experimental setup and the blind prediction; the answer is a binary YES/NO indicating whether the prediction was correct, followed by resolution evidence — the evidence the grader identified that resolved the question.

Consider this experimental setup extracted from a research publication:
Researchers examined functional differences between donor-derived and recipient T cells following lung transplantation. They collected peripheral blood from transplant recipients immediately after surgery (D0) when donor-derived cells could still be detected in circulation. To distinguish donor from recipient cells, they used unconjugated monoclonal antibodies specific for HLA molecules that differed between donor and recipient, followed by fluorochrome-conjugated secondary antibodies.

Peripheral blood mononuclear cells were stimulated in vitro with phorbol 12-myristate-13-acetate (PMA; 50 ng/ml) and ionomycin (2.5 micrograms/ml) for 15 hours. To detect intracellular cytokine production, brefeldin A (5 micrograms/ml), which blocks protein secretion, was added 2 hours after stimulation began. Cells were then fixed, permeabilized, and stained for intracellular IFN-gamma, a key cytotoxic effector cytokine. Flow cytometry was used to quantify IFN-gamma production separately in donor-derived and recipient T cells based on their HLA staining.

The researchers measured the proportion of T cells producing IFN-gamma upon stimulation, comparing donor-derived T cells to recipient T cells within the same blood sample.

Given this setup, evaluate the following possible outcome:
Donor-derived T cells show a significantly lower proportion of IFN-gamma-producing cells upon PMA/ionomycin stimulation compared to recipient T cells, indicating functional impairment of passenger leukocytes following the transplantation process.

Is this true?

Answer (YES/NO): NO